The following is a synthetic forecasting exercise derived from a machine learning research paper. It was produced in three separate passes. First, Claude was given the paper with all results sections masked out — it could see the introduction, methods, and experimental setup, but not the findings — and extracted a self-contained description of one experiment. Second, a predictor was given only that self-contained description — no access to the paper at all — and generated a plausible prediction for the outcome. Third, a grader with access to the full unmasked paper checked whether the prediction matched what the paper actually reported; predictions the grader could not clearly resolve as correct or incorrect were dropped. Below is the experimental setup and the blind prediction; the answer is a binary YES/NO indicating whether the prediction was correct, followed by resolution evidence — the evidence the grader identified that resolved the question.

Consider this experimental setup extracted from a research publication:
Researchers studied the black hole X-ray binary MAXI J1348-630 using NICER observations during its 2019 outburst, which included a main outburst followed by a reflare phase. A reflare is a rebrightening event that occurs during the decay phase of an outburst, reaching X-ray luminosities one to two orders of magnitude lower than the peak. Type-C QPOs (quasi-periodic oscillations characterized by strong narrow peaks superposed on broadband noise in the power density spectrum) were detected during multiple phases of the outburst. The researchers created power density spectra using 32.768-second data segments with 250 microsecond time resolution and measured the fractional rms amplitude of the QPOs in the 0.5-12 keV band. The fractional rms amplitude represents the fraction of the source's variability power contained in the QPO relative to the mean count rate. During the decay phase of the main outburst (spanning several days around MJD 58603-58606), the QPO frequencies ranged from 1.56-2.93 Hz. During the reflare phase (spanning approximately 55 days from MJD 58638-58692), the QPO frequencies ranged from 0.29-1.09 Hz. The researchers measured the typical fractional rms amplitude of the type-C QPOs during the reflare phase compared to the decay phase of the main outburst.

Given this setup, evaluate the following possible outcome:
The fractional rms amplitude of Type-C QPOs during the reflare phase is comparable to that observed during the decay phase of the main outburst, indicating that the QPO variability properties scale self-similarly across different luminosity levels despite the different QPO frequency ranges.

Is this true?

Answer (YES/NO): NO